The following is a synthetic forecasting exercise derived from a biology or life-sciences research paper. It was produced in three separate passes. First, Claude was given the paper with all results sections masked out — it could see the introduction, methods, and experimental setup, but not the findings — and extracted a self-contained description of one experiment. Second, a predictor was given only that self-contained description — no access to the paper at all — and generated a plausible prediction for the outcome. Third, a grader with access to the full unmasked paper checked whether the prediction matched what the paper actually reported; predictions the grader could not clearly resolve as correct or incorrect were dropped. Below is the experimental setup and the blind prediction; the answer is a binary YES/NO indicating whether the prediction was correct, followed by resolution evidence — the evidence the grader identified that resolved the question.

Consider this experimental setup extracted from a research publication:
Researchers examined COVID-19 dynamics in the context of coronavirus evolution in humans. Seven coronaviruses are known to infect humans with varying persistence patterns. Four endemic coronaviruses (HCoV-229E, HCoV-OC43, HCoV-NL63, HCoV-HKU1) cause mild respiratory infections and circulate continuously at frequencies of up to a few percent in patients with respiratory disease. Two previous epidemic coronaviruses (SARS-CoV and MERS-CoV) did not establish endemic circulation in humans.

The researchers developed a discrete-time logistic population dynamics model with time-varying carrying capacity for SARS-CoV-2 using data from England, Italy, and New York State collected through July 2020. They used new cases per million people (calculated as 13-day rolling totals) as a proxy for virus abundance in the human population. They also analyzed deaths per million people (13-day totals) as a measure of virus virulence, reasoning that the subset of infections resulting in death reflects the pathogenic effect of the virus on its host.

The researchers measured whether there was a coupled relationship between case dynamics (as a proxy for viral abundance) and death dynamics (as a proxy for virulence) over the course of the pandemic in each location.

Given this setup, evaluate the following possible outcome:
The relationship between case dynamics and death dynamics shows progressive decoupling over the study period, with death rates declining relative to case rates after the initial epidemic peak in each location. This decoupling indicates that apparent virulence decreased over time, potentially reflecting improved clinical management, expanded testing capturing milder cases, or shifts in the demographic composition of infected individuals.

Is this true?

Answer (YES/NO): NO